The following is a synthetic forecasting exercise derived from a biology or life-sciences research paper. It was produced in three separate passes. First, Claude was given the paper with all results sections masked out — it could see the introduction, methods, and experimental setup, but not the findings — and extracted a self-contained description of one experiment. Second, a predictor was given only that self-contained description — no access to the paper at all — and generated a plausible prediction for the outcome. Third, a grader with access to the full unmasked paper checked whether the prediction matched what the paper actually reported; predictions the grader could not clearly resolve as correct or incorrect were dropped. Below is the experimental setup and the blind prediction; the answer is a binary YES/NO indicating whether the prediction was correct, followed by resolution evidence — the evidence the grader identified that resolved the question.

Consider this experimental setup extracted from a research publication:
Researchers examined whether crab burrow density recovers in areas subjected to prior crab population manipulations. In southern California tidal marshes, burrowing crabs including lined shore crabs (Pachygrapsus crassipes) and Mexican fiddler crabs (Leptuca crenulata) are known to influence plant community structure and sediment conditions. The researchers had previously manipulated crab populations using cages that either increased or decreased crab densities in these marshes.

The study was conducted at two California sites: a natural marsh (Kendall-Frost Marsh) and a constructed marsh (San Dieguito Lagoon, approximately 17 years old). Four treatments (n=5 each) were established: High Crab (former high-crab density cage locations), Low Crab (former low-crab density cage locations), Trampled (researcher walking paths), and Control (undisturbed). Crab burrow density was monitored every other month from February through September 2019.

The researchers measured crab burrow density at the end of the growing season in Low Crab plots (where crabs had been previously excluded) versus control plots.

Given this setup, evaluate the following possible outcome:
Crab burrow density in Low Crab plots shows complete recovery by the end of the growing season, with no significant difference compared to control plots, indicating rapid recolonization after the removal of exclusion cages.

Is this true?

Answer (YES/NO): YES